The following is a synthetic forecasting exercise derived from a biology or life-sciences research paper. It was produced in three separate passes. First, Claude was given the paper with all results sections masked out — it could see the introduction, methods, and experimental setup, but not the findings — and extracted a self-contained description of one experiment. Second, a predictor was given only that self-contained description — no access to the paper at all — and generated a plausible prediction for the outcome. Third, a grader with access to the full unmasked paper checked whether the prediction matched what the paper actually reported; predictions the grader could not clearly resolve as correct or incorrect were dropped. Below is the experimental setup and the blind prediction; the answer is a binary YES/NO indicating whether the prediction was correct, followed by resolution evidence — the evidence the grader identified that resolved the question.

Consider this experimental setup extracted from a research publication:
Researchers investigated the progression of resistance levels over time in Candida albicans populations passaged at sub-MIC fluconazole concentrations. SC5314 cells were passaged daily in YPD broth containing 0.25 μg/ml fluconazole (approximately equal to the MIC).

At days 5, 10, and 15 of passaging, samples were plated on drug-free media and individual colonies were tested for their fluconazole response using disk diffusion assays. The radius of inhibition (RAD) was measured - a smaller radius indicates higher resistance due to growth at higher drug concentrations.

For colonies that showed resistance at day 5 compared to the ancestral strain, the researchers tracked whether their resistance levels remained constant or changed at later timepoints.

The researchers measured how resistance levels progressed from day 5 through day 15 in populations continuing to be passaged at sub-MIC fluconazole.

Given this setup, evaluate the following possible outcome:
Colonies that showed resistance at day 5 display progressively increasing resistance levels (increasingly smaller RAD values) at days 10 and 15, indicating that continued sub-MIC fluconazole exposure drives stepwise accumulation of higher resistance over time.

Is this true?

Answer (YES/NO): YES